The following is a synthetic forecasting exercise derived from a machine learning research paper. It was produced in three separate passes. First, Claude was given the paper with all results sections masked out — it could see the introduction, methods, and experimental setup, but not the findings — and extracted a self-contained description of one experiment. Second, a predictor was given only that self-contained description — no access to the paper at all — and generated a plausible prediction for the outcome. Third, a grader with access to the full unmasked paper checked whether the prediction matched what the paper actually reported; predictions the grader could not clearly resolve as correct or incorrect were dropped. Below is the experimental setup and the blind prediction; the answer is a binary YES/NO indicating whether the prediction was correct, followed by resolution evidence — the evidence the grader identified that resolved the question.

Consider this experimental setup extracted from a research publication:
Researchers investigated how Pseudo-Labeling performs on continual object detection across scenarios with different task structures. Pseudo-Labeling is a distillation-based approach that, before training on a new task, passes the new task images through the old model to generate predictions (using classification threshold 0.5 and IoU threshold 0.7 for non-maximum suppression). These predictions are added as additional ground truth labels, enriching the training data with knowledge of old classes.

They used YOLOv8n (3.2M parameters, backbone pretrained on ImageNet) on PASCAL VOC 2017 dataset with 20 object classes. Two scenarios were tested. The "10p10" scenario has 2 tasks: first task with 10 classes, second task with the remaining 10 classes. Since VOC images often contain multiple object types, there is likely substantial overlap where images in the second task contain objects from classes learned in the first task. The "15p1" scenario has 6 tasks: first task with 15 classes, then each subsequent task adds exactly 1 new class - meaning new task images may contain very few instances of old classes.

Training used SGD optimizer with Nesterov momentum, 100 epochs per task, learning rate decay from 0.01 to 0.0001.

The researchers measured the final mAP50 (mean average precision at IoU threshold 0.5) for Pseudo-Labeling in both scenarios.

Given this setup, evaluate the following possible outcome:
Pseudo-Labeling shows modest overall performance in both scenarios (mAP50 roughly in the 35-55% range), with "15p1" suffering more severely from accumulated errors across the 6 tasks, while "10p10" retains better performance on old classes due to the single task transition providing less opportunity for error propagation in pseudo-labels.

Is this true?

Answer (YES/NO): NO